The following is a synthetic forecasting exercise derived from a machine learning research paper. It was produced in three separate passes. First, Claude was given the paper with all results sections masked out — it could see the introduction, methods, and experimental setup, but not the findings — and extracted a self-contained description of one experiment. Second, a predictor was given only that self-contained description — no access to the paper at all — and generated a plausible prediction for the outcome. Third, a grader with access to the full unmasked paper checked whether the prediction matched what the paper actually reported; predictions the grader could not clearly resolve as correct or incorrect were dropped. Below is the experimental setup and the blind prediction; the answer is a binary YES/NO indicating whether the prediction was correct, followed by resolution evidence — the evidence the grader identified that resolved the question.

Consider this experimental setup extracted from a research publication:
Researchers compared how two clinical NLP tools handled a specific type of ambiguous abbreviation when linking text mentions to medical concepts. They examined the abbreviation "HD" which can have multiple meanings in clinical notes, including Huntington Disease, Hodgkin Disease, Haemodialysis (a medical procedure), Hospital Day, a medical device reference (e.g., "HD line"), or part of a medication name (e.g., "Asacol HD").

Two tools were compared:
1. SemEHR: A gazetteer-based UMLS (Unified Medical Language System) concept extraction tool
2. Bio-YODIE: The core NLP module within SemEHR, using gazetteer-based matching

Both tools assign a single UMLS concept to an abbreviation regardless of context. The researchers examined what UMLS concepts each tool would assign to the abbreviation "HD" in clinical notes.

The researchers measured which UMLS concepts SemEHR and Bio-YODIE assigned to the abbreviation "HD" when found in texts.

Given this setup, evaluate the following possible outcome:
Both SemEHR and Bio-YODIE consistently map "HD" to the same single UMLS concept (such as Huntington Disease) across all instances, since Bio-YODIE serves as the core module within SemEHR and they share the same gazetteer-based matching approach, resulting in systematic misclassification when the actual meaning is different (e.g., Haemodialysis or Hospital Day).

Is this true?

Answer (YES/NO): NO